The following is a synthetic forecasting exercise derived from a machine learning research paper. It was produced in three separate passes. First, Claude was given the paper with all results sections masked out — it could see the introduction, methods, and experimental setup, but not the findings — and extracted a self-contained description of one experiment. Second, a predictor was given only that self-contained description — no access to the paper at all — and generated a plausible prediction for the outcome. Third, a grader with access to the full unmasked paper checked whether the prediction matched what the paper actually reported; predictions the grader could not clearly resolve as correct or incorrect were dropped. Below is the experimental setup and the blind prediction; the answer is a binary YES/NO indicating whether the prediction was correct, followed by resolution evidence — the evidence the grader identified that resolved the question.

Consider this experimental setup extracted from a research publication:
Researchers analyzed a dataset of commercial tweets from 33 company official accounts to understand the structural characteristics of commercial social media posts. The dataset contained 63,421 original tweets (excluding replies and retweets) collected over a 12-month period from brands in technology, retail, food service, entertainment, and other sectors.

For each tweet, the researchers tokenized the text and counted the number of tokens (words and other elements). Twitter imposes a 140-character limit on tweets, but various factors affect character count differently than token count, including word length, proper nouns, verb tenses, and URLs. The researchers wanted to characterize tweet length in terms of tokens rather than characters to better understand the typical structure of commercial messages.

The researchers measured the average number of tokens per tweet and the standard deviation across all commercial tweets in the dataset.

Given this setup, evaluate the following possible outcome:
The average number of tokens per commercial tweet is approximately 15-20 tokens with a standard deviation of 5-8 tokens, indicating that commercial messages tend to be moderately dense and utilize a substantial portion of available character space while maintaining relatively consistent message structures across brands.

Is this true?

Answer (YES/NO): YES